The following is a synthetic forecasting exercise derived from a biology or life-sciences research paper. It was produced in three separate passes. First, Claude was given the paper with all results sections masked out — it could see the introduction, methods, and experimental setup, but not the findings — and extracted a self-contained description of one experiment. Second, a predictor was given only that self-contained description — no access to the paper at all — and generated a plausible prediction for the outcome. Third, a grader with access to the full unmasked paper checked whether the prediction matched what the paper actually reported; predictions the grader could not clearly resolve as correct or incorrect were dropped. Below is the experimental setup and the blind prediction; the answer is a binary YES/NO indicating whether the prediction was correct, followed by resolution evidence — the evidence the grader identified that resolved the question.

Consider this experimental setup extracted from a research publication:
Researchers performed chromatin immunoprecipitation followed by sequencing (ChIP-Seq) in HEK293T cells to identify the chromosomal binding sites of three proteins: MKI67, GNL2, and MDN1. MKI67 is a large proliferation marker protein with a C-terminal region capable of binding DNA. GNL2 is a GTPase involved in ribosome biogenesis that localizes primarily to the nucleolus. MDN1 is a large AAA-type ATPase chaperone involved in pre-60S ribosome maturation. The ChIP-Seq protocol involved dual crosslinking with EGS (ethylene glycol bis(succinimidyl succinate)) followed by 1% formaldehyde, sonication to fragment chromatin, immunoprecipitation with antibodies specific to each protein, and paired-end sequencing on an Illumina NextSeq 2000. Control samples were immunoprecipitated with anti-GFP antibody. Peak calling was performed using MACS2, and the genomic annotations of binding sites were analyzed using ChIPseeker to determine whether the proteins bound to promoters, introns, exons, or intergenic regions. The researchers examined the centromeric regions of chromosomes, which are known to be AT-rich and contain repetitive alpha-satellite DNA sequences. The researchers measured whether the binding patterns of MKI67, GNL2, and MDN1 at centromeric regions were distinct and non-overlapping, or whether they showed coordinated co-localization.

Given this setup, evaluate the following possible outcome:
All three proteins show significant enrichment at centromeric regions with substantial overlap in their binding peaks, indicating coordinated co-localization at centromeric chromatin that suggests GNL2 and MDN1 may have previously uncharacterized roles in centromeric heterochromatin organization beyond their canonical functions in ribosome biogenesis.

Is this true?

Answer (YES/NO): YES